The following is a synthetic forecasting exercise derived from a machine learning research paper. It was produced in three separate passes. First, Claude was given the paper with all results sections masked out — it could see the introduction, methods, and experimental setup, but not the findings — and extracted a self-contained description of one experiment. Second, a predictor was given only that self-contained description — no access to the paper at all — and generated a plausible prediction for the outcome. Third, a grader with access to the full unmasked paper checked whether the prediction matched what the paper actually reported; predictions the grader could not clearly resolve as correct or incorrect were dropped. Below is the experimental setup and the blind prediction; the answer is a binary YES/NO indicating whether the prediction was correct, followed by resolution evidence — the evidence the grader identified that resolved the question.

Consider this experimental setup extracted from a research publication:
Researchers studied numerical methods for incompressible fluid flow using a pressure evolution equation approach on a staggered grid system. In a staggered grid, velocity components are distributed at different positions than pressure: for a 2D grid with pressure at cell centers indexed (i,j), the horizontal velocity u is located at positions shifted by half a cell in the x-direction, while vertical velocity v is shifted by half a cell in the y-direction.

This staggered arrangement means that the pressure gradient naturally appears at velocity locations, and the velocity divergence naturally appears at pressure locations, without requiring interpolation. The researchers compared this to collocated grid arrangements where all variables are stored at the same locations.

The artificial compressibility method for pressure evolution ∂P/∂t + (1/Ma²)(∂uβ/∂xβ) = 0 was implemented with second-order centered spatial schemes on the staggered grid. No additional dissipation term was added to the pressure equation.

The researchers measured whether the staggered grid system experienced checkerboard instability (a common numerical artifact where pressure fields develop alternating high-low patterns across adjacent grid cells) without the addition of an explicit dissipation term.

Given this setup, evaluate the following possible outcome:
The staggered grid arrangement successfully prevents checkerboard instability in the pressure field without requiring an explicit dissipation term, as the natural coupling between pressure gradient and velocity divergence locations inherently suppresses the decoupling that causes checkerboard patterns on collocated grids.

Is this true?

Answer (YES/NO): YES